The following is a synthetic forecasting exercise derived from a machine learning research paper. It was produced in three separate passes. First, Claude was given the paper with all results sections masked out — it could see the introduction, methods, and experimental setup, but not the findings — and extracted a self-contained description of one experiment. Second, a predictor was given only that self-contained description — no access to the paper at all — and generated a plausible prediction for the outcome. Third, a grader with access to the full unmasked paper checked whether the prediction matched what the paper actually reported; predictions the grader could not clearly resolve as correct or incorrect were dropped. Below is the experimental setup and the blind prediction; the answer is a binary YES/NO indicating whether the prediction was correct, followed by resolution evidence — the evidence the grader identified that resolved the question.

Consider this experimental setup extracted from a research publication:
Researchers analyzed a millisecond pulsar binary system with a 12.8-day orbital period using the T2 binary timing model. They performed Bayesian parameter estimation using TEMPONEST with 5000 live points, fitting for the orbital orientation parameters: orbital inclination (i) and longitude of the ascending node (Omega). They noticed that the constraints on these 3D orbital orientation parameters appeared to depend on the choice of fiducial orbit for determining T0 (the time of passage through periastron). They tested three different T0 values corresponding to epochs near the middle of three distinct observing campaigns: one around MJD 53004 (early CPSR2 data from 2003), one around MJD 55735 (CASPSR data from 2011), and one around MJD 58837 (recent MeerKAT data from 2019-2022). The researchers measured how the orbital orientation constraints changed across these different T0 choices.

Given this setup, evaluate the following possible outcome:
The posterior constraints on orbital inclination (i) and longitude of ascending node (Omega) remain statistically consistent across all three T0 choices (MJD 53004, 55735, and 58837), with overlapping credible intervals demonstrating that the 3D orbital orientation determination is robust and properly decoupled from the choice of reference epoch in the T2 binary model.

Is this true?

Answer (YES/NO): NO